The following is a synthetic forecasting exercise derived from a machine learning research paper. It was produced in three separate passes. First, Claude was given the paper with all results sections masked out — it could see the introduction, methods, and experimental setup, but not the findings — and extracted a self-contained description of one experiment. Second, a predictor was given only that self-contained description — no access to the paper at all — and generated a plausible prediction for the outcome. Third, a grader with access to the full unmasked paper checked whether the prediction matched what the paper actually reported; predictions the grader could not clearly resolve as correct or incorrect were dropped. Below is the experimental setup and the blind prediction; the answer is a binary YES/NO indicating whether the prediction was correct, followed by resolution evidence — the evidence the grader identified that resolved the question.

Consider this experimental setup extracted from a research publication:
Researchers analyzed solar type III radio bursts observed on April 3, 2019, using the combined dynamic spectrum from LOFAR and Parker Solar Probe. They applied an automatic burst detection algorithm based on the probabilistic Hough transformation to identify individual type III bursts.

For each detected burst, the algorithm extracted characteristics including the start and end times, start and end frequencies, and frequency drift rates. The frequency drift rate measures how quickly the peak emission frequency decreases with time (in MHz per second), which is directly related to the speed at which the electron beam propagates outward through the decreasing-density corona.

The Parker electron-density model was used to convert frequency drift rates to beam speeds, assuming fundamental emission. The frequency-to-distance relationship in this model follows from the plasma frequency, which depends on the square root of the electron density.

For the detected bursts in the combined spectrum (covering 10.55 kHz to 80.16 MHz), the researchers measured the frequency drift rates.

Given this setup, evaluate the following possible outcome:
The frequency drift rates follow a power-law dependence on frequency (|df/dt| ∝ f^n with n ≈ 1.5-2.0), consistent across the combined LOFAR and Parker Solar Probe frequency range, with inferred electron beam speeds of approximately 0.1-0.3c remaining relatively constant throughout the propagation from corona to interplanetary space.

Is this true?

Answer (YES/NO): NO